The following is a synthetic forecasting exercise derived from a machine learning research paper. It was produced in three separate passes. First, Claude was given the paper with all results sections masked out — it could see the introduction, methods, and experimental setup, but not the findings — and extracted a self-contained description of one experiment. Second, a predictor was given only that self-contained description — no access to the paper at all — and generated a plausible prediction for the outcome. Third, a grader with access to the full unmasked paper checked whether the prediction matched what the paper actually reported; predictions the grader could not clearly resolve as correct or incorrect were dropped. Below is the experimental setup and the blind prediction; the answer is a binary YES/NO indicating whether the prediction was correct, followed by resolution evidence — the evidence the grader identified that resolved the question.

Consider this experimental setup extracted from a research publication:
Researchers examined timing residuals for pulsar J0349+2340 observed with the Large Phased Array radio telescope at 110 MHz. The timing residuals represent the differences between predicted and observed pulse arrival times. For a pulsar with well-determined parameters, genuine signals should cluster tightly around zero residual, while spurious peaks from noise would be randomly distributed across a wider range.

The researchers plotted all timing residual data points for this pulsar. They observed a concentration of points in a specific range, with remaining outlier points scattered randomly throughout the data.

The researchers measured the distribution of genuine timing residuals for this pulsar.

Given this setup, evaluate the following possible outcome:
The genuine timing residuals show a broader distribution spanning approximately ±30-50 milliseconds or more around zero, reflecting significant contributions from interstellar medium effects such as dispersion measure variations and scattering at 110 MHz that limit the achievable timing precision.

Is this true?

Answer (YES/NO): NO